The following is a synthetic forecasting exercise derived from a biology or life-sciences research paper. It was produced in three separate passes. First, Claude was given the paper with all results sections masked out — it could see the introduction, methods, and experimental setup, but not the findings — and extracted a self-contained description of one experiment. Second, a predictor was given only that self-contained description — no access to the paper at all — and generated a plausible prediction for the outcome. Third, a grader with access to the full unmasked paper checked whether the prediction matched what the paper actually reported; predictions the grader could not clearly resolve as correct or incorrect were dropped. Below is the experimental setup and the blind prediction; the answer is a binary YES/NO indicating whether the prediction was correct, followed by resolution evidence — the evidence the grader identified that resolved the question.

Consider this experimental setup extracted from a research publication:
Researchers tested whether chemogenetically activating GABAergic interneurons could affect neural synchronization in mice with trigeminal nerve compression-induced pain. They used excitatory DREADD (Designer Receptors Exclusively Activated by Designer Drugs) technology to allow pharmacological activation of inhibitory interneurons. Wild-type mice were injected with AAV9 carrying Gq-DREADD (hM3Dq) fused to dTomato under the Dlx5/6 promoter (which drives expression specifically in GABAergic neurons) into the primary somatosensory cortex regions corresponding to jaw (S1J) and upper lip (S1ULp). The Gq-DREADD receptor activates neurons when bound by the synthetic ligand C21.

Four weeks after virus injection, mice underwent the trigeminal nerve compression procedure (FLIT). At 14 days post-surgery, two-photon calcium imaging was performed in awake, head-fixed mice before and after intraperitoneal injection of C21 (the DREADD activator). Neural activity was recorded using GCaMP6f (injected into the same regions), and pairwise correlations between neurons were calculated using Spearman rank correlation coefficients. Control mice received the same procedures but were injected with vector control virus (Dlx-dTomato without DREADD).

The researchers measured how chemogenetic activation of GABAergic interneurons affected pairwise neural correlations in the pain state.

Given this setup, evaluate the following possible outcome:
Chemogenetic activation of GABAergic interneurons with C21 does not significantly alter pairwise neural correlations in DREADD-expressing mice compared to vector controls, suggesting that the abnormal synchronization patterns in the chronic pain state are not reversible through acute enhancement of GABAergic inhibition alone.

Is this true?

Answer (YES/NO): NO